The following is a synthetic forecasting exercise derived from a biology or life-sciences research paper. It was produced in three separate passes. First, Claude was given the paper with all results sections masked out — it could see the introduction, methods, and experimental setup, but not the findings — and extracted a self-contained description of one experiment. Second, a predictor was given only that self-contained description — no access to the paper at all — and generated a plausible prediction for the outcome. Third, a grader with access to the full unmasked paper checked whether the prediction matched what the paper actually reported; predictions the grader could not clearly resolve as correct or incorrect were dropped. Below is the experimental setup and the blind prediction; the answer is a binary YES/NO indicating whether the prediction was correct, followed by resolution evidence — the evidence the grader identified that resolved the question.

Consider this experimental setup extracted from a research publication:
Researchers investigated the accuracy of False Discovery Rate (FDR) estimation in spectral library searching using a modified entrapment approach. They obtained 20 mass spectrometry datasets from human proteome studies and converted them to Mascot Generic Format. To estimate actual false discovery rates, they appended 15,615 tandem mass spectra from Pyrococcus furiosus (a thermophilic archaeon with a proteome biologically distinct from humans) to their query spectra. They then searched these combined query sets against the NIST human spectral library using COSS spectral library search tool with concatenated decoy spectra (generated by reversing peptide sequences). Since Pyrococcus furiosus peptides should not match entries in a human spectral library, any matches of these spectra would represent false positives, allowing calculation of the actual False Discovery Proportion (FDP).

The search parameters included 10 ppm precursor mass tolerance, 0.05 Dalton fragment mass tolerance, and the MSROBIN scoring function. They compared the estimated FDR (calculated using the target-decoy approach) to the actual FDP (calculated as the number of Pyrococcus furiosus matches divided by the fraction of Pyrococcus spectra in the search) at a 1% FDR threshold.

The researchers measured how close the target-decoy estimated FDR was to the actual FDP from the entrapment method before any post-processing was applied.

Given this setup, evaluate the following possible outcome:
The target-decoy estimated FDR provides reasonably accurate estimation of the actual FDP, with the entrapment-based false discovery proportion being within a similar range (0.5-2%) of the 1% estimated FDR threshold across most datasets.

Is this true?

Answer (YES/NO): NO